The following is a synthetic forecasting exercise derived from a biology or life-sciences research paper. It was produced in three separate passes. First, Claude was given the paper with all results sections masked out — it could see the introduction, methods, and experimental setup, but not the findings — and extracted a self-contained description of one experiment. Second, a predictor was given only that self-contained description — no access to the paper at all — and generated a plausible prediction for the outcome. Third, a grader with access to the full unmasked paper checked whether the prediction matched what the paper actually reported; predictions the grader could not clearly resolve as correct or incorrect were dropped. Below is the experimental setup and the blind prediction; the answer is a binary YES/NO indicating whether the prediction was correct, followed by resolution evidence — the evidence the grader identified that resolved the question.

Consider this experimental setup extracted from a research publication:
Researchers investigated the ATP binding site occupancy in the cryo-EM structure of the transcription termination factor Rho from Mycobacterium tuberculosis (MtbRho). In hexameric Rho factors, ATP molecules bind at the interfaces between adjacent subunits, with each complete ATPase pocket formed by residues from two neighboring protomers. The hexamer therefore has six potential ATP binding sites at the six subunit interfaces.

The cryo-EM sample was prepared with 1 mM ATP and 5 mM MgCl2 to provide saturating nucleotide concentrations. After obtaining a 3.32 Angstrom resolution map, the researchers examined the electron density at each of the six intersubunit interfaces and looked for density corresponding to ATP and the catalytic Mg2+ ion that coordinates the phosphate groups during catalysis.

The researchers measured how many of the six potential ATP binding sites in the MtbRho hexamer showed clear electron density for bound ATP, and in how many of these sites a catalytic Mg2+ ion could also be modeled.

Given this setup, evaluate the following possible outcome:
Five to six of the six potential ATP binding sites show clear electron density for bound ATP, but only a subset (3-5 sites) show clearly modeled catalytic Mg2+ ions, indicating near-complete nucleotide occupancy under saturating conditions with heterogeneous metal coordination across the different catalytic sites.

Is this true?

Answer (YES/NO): YES